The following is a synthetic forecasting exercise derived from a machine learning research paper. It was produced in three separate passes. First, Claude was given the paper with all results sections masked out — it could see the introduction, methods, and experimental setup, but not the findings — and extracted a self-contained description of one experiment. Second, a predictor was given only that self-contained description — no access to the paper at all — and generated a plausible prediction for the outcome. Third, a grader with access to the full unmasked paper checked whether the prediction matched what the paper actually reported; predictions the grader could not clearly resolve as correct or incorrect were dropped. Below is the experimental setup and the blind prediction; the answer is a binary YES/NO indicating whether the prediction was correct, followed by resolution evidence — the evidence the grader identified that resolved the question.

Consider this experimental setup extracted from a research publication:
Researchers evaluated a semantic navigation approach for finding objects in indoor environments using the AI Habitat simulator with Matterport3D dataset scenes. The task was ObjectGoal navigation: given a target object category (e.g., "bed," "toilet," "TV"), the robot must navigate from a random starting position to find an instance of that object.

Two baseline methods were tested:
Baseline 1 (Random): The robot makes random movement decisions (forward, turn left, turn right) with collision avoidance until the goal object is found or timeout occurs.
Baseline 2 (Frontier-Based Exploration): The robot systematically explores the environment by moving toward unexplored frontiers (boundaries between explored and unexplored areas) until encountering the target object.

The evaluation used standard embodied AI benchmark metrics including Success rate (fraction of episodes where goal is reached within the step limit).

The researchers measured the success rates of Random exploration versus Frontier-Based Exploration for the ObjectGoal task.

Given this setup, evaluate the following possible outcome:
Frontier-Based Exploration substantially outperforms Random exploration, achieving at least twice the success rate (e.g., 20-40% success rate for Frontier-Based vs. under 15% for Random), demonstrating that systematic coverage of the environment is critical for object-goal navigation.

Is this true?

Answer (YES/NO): NO